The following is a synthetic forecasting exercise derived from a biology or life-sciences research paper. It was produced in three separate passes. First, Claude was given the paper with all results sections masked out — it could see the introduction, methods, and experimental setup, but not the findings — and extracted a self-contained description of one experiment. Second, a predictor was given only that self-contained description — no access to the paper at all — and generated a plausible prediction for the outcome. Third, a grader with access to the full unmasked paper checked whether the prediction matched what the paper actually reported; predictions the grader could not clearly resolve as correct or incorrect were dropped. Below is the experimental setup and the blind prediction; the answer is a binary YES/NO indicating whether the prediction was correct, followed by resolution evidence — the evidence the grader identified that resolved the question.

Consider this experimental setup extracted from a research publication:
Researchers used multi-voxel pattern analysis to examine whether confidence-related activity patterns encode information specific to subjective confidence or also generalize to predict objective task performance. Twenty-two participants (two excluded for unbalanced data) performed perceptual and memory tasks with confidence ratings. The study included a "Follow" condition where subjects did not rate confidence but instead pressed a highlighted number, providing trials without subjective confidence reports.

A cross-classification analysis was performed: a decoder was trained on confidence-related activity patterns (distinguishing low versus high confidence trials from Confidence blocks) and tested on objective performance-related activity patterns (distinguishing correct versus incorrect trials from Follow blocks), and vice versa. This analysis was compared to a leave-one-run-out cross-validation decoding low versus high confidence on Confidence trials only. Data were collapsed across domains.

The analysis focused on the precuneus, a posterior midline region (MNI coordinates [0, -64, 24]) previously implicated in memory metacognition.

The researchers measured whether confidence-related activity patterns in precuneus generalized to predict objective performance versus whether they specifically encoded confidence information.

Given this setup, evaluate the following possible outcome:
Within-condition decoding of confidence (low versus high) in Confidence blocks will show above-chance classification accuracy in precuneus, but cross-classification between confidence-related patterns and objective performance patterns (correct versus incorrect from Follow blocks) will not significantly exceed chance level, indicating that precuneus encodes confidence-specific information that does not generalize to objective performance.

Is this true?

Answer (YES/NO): YES